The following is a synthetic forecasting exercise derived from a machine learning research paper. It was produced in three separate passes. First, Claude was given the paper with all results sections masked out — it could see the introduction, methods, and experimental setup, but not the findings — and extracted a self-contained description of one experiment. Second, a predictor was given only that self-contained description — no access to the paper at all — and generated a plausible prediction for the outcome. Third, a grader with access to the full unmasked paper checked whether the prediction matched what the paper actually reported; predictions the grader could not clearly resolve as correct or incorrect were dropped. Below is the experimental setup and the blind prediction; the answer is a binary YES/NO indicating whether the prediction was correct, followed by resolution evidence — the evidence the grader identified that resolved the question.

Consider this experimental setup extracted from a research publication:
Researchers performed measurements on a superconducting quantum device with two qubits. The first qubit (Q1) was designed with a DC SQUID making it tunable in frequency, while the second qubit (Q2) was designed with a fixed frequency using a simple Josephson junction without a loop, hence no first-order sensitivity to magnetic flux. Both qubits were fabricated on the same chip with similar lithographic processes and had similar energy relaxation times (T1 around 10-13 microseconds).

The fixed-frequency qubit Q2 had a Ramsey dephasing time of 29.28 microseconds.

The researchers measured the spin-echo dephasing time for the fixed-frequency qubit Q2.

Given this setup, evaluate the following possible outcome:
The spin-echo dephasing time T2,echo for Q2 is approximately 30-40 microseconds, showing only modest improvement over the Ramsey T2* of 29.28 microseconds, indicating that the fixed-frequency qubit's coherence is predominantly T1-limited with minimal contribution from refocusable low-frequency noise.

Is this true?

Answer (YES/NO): NO